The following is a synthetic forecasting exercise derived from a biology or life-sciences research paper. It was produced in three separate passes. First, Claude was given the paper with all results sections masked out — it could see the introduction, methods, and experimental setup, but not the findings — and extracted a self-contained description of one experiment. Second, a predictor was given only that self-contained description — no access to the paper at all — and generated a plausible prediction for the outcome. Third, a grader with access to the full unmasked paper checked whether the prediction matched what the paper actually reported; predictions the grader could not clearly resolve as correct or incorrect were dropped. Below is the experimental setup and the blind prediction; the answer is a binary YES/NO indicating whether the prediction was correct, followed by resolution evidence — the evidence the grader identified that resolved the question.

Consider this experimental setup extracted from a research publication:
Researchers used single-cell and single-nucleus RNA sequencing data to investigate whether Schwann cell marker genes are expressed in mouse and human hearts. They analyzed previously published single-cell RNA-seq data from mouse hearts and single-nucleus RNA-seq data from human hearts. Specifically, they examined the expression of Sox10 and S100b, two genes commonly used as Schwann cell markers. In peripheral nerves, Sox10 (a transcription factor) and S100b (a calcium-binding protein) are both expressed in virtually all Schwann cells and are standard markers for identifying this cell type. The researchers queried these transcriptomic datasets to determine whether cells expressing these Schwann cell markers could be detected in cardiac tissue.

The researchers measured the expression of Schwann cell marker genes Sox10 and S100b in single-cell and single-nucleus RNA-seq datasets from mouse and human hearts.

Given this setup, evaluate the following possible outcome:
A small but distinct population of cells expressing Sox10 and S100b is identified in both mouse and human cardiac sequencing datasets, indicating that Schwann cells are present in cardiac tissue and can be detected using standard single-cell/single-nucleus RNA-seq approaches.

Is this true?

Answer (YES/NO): YES